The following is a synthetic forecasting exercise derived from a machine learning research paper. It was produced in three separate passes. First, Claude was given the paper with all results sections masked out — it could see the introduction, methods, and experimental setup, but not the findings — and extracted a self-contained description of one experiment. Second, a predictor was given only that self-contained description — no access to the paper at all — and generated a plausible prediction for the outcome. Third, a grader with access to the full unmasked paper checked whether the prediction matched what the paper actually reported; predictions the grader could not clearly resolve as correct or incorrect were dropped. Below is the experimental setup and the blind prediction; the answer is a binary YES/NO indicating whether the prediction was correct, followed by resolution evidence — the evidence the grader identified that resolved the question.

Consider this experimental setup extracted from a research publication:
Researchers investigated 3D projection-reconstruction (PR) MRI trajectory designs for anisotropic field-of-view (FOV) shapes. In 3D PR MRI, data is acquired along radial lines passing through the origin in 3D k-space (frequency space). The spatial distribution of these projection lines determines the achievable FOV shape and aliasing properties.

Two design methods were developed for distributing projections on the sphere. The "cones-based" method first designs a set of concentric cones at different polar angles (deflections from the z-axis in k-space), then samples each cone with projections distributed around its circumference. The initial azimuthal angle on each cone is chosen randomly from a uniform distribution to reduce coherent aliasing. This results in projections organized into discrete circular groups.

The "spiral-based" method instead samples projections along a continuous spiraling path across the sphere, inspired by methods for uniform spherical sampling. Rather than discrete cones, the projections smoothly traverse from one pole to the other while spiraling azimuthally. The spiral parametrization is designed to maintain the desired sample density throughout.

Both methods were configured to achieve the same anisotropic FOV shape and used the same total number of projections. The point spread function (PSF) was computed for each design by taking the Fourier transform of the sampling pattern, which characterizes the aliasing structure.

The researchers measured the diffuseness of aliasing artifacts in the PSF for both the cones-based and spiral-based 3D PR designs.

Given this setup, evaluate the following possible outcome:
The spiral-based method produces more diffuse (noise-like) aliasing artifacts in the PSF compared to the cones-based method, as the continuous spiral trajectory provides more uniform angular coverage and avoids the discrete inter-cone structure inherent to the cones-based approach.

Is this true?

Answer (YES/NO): YES